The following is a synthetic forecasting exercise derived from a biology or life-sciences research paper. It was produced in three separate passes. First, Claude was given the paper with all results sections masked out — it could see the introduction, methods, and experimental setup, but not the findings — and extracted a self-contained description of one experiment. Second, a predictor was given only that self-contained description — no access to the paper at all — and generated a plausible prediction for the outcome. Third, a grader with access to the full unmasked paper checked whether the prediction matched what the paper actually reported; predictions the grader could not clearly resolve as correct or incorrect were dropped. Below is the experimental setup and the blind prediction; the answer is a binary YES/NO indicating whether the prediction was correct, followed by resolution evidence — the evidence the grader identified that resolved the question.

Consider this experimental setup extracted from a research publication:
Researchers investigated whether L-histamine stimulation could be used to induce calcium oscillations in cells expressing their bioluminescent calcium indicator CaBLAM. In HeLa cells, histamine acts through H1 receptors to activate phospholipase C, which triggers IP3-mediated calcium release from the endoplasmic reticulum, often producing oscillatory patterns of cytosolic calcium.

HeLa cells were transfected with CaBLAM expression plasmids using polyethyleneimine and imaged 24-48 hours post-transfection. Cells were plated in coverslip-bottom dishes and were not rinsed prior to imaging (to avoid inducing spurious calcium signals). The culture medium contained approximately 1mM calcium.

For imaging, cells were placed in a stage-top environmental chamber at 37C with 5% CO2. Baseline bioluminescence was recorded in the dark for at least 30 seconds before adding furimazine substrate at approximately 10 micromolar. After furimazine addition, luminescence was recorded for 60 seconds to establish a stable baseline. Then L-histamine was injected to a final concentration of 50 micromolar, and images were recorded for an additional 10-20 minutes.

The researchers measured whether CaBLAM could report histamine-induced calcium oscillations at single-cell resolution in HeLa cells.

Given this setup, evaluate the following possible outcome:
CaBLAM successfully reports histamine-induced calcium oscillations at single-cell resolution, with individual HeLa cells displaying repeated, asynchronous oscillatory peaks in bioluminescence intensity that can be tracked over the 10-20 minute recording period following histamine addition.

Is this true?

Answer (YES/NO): YES